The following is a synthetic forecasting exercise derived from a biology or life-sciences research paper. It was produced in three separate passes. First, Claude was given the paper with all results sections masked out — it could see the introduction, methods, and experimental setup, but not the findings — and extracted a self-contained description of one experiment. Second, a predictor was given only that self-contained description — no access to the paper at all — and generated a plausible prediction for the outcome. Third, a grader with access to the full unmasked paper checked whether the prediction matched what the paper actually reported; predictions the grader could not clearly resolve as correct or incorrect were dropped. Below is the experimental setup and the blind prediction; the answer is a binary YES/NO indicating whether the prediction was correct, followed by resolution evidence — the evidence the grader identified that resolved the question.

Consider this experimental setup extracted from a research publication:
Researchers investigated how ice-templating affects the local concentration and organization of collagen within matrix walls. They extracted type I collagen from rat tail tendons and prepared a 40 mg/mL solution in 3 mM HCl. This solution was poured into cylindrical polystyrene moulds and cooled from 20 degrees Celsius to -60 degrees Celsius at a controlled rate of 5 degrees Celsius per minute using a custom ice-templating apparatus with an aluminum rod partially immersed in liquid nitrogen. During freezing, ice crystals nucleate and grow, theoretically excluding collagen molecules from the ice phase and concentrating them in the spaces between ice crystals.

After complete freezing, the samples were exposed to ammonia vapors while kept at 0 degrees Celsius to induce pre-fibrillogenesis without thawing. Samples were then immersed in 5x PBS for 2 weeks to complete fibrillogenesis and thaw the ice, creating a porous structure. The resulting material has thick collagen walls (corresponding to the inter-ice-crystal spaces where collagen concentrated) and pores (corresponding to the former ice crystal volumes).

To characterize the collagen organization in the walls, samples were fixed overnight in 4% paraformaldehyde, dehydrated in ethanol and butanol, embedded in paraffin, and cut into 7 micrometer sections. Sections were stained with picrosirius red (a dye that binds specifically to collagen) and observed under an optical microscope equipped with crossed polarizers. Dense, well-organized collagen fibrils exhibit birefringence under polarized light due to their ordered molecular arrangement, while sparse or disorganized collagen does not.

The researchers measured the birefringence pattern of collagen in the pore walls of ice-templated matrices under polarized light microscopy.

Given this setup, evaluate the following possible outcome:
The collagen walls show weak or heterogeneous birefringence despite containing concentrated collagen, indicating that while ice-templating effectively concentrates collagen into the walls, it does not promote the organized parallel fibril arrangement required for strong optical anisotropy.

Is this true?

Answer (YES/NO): NO